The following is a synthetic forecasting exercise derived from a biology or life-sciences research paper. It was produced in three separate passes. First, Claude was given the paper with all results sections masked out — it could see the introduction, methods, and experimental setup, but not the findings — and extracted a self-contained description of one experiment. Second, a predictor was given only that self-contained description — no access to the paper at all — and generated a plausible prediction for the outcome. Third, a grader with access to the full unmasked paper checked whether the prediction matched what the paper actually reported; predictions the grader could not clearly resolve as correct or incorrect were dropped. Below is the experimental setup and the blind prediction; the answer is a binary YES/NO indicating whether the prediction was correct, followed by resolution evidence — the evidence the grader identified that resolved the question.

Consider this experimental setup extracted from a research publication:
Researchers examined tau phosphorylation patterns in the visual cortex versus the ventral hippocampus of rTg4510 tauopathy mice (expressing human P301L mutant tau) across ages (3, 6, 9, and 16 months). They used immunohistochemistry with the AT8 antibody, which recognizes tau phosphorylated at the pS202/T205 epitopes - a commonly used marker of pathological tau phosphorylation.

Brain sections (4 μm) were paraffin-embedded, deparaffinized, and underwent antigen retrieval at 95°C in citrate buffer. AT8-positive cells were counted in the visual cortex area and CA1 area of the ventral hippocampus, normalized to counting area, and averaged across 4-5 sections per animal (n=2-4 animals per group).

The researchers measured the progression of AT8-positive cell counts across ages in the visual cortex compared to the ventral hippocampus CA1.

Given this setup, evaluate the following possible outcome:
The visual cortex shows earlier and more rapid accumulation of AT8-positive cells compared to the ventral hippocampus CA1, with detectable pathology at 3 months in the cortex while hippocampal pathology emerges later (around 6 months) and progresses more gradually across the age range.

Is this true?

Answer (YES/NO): NO